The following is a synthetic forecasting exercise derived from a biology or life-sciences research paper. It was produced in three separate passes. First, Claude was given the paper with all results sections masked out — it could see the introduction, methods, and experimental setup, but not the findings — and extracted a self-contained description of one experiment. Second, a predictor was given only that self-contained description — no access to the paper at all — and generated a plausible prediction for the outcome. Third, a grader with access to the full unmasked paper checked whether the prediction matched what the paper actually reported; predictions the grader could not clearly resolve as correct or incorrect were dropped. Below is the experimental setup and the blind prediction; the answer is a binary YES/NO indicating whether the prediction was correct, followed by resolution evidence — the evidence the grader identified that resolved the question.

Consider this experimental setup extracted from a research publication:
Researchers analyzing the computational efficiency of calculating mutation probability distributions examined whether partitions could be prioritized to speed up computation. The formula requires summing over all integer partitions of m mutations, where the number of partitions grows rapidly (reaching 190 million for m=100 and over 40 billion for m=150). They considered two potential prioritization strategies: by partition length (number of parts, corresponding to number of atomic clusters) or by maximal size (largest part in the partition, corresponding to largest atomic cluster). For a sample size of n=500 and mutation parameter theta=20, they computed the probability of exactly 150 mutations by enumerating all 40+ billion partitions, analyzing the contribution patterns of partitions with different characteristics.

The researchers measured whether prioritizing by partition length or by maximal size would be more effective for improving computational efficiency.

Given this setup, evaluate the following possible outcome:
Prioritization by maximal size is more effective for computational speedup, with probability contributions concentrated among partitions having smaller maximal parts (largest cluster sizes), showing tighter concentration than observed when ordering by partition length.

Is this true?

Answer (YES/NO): NO